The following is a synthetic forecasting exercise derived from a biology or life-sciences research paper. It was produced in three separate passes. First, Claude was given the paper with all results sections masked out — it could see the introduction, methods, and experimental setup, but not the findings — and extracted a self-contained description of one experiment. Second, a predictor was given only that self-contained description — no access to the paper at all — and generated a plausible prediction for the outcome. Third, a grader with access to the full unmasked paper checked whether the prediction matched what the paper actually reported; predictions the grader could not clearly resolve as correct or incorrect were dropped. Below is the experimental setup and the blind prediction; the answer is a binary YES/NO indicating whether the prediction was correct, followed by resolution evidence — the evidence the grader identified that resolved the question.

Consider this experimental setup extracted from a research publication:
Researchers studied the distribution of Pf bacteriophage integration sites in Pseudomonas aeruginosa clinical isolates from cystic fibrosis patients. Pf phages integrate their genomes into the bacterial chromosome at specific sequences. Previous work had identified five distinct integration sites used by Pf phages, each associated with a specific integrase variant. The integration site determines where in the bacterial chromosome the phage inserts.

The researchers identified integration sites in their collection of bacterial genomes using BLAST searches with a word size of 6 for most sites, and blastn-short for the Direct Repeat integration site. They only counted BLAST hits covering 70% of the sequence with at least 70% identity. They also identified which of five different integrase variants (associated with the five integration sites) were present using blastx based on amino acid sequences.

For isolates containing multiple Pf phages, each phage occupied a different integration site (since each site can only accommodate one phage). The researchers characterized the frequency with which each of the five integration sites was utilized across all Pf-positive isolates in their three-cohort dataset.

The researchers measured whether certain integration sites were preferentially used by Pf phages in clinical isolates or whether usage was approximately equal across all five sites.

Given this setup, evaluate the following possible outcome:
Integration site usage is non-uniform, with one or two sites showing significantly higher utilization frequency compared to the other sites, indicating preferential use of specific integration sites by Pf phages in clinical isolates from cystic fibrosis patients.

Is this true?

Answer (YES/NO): YES